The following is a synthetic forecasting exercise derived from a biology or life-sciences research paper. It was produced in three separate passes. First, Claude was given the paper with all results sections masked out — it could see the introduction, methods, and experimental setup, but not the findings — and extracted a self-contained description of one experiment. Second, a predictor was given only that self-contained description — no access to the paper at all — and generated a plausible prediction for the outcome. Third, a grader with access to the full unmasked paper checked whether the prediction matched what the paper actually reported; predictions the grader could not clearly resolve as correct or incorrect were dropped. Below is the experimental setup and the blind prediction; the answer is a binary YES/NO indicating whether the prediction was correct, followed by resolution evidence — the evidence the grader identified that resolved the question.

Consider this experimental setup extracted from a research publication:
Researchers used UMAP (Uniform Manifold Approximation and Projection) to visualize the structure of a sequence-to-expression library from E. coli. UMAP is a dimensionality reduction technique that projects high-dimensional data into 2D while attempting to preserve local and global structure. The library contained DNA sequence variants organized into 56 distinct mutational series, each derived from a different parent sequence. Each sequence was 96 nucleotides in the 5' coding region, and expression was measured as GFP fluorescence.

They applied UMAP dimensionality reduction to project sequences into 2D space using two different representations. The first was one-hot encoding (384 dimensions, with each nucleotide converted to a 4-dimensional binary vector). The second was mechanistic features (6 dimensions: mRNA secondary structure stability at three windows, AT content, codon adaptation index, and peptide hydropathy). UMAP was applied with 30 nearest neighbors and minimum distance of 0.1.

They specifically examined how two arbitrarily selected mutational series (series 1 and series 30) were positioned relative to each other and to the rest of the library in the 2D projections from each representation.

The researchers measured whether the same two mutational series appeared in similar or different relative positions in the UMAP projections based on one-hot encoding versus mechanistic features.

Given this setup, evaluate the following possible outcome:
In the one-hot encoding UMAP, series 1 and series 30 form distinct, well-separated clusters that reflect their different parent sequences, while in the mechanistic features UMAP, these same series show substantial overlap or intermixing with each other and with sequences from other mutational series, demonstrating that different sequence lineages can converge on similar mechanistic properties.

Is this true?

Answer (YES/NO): YES